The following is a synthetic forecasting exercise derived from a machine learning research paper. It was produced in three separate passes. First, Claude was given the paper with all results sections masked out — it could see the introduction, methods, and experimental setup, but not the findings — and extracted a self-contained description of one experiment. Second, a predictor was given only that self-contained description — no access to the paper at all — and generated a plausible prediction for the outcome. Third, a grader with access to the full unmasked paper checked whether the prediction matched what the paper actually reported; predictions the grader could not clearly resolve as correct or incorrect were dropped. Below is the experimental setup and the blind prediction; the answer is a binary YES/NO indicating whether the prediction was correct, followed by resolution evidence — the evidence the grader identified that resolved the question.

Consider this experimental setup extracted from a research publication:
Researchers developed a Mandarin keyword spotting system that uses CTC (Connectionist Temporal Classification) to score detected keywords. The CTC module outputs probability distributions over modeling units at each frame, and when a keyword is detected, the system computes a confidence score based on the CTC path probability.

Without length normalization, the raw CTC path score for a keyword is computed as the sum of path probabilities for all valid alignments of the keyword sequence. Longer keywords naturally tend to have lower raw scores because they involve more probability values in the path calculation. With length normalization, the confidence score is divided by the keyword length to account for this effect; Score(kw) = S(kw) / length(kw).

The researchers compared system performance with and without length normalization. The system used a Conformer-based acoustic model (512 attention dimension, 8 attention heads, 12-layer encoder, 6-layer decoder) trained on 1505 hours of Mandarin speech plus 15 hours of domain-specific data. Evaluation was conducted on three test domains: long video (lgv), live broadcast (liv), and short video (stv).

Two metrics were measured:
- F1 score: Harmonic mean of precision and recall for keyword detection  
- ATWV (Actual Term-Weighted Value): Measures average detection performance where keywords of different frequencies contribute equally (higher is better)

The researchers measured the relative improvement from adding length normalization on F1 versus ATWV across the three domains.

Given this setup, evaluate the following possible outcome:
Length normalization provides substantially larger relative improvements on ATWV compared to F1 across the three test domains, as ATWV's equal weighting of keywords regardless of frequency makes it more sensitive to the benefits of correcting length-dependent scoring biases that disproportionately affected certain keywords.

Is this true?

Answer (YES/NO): YES